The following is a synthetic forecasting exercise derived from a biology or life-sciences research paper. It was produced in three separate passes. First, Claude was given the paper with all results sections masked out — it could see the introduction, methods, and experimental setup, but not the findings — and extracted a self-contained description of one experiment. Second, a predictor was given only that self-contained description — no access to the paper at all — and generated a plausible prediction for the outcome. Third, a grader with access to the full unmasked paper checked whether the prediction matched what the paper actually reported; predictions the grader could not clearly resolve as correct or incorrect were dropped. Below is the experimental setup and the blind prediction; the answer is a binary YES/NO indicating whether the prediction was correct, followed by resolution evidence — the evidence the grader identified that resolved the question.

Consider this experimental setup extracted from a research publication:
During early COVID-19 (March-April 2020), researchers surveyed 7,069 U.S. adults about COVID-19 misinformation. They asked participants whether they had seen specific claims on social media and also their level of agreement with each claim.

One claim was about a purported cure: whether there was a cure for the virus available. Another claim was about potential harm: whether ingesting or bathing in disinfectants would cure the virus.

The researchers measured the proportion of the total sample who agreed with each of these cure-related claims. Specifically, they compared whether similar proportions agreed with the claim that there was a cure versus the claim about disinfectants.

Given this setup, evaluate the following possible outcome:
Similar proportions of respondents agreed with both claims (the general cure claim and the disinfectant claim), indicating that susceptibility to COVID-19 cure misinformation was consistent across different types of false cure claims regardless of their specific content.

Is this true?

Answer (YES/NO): NO